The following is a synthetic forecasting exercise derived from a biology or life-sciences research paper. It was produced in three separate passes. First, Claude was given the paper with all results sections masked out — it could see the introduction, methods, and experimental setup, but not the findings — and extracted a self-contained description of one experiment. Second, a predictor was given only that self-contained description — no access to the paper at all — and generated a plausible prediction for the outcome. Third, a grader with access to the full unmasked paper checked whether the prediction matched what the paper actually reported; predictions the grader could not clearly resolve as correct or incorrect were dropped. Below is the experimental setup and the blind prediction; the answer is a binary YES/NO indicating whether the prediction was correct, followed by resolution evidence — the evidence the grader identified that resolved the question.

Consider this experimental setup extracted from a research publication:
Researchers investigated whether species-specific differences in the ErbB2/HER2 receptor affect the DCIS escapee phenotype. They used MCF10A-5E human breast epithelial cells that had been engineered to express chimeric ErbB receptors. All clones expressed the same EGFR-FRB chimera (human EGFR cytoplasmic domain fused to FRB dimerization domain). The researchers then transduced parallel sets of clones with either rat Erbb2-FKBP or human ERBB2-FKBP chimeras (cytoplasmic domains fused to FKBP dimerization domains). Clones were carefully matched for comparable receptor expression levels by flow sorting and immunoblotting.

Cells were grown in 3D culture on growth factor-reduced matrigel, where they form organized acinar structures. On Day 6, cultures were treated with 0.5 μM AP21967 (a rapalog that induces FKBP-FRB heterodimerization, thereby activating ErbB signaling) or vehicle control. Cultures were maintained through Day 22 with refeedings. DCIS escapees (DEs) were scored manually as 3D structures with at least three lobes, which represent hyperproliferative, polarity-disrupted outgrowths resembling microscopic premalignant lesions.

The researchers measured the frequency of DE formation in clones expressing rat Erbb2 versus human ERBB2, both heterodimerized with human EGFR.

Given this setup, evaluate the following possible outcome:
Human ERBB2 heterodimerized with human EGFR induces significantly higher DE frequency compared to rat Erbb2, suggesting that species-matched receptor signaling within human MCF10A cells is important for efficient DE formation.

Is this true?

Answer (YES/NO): NO